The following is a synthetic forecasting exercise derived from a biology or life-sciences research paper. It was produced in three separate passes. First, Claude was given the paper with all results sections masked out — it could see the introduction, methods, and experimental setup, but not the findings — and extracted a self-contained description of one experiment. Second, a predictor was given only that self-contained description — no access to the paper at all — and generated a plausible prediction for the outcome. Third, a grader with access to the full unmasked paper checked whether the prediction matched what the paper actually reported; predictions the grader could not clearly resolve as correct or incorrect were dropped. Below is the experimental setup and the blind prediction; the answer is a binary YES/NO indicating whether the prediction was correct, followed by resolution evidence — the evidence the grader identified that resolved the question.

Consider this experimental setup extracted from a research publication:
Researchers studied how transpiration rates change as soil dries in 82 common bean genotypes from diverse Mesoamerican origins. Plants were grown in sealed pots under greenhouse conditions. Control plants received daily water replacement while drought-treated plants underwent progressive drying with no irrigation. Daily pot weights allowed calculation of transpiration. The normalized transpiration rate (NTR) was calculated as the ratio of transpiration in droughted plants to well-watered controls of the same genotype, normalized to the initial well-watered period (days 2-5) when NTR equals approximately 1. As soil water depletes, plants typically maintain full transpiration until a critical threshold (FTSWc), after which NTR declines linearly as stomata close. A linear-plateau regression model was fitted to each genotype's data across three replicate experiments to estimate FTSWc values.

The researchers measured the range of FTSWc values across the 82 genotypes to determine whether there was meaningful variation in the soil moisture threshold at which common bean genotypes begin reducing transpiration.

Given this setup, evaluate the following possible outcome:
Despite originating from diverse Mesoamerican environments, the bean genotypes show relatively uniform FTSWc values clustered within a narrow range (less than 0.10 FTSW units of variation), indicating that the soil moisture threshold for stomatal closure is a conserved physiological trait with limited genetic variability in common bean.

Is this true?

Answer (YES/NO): NO